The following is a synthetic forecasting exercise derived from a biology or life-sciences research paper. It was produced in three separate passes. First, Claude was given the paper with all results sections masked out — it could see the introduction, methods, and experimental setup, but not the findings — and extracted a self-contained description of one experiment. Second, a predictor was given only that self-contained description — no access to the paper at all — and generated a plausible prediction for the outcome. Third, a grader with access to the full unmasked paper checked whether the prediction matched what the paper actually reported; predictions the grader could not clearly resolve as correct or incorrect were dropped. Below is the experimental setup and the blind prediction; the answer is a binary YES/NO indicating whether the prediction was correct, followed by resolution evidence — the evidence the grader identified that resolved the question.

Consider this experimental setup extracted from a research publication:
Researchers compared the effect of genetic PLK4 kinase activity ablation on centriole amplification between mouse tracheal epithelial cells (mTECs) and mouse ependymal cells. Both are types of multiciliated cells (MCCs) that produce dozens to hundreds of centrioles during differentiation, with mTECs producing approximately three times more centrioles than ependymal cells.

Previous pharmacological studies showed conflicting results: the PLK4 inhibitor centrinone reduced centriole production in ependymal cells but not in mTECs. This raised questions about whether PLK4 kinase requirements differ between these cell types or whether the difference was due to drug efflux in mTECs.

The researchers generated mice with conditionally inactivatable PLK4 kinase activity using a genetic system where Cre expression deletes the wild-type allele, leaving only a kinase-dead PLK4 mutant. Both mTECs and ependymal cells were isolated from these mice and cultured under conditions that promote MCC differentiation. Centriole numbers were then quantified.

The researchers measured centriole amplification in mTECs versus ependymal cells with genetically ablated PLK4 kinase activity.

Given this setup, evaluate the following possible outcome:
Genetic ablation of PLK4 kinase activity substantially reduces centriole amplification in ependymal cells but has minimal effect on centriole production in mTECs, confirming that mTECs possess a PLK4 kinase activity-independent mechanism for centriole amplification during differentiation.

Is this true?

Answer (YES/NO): NO